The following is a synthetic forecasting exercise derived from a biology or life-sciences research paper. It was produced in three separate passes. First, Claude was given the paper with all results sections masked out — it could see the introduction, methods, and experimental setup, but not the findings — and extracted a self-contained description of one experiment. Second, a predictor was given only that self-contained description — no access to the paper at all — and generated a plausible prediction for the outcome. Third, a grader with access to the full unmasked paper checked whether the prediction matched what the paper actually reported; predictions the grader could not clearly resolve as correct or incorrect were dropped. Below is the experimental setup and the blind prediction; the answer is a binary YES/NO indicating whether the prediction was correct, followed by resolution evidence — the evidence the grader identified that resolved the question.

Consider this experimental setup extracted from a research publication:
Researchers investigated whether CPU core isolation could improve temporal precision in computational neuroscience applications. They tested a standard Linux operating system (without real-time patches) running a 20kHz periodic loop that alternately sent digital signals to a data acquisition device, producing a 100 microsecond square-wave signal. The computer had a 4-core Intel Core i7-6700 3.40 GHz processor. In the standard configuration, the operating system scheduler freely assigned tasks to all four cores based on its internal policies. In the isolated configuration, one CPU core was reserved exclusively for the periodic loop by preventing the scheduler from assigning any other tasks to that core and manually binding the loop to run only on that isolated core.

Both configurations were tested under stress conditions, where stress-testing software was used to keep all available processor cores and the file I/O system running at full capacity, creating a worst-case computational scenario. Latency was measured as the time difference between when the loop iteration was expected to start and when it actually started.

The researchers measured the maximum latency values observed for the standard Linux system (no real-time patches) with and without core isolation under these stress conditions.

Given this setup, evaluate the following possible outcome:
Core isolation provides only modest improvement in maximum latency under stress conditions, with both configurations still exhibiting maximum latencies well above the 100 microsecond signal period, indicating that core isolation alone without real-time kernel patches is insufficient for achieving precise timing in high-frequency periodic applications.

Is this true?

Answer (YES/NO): NO